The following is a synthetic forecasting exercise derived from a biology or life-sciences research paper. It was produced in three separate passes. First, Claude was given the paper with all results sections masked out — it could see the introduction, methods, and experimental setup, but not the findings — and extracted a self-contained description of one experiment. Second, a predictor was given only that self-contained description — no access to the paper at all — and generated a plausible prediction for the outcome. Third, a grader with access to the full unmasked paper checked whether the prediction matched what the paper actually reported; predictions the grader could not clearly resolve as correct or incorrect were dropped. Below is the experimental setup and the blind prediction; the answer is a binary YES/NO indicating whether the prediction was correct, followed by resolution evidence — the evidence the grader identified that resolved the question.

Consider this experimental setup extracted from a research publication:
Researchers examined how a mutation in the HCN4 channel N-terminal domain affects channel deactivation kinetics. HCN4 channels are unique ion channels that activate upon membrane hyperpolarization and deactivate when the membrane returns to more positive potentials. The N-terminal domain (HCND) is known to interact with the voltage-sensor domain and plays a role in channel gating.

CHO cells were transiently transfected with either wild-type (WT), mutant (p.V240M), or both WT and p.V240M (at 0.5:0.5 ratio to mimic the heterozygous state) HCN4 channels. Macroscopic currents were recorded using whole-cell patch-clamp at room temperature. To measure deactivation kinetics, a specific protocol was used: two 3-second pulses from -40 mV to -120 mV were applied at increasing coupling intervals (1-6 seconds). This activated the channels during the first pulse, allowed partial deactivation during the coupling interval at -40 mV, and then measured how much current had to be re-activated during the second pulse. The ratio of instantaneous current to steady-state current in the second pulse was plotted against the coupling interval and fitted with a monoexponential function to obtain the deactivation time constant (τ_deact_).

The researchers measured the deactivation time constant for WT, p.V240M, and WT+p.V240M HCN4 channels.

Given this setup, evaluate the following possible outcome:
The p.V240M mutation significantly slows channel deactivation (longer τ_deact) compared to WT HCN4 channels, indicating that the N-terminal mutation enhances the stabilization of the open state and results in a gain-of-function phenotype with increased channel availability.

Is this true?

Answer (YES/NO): YES